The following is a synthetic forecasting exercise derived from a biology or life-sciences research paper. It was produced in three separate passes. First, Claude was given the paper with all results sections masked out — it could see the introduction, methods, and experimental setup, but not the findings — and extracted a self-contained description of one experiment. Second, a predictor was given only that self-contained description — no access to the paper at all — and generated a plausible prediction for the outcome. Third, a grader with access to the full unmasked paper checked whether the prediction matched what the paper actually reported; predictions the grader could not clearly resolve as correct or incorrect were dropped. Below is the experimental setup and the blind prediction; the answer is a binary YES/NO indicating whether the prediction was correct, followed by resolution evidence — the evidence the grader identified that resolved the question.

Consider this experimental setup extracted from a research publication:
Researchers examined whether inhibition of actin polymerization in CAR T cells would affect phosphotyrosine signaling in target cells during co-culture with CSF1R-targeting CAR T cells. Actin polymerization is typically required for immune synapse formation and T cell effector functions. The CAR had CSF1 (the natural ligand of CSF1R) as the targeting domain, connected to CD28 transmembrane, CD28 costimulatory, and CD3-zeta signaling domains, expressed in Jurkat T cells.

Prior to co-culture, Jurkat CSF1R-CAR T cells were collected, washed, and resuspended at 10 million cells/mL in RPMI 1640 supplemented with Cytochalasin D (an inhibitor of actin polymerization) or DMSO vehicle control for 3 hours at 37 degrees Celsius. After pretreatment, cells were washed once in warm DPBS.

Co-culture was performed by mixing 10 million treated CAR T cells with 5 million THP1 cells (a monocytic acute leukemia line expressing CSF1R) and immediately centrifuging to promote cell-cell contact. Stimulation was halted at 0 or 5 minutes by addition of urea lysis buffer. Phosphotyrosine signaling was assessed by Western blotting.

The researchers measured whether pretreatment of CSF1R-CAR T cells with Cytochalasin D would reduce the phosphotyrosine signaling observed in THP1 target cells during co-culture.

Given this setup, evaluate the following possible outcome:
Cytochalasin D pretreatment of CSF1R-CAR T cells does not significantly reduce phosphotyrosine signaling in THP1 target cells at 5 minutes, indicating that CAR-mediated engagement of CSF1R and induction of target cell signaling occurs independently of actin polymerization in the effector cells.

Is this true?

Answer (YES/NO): YES